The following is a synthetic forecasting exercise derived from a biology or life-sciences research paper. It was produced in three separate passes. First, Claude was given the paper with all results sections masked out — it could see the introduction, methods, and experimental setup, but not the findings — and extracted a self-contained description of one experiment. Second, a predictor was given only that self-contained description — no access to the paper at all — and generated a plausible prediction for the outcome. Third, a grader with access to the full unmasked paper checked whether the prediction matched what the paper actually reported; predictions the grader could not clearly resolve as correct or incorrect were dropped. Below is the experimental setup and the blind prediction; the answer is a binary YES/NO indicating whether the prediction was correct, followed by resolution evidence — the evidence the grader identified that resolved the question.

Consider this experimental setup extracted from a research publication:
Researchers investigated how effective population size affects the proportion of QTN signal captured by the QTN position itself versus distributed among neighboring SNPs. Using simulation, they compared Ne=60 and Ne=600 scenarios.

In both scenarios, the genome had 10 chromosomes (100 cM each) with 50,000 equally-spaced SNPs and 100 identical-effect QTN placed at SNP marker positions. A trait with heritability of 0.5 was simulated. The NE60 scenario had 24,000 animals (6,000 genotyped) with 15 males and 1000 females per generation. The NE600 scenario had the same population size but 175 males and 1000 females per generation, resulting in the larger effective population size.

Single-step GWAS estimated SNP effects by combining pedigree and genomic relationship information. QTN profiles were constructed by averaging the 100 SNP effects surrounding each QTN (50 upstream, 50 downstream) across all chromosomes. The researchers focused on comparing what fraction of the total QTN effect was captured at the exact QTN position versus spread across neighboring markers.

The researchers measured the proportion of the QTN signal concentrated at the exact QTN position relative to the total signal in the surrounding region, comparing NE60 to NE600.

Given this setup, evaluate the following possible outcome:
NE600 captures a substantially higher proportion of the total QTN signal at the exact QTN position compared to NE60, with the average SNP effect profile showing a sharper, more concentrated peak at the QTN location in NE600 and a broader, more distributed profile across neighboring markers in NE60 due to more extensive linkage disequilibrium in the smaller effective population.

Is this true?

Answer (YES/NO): YES